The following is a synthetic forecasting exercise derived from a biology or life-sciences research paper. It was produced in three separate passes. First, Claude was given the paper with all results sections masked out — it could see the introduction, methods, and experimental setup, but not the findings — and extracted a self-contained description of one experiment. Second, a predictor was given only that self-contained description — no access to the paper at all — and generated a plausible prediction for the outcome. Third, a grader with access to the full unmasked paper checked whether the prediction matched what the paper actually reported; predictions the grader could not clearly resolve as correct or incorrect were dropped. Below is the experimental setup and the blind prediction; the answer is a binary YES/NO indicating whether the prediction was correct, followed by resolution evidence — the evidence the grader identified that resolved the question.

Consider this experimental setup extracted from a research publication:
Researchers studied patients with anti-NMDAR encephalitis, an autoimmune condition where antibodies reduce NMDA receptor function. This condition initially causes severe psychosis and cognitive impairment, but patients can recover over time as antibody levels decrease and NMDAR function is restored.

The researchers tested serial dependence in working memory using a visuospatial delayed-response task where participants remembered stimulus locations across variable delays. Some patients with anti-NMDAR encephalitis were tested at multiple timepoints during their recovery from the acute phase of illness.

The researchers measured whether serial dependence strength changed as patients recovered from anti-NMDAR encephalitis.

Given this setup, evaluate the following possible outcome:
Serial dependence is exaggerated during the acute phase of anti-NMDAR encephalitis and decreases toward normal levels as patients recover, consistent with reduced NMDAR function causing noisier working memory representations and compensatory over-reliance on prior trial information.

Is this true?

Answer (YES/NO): NO